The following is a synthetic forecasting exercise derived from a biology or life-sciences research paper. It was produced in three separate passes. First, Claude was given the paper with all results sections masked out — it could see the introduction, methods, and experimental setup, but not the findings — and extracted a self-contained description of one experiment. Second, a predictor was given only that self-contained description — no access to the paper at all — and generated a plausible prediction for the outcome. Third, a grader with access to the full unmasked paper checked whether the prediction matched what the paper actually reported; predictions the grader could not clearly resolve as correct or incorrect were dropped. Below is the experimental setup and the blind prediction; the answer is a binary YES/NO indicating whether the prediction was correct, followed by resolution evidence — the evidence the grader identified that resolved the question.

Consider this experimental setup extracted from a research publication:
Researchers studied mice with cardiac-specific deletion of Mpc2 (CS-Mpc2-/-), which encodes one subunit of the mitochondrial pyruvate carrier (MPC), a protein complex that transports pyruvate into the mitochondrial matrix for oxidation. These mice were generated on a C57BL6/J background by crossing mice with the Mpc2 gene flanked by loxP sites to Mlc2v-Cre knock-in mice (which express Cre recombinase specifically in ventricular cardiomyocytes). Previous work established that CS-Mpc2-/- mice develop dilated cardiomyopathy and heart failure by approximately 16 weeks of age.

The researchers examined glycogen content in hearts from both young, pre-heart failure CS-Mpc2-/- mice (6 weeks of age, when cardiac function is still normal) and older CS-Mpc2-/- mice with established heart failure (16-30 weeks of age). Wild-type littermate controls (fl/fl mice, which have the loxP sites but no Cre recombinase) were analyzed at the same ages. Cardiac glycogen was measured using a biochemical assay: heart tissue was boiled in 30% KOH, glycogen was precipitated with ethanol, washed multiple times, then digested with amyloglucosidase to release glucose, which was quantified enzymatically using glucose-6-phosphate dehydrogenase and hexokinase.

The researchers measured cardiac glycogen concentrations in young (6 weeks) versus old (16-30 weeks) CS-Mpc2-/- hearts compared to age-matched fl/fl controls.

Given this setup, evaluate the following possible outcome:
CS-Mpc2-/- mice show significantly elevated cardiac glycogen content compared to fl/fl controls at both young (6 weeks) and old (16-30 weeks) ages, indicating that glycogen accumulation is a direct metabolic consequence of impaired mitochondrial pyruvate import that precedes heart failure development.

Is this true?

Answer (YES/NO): NO